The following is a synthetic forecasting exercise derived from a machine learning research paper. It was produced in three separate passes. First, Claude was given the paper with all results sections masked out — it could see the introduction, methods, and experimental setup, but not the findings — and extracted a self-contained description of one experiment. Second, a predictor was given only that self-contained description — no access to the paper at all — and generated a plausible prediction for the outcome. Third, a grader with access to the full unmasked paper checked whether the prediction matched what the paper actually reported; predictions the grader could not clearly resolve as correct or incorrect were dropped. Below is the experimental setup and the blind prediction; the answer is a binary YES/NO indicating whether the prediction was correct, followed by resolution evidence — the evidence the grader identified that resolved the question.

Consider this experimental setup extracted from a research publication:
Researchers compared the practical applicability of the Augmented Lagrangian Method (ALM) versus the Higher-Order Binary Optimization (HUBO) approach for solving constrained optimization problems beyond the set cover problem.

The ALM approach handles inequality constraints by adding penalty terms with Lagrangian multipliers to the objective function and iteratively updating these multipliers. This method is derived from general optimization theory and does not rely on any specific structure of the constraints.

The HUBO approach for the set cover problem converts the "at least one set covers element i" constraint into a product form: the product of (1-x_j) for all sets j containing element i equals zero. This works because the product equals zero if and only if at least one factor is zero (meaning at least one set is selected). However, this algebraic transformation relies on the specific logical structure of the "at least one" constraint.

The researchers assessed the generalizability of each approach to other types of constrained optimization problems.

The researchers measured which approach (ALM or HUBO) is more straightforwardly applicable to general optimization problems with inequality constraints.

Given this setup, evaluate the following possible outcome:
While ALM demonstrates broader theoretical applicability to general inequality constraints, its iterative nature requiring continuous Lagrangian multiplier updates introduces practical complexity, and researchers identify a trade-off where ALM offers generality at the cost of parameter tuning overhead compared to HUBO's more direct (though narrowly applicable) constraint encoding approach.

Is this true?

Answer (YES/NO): NO